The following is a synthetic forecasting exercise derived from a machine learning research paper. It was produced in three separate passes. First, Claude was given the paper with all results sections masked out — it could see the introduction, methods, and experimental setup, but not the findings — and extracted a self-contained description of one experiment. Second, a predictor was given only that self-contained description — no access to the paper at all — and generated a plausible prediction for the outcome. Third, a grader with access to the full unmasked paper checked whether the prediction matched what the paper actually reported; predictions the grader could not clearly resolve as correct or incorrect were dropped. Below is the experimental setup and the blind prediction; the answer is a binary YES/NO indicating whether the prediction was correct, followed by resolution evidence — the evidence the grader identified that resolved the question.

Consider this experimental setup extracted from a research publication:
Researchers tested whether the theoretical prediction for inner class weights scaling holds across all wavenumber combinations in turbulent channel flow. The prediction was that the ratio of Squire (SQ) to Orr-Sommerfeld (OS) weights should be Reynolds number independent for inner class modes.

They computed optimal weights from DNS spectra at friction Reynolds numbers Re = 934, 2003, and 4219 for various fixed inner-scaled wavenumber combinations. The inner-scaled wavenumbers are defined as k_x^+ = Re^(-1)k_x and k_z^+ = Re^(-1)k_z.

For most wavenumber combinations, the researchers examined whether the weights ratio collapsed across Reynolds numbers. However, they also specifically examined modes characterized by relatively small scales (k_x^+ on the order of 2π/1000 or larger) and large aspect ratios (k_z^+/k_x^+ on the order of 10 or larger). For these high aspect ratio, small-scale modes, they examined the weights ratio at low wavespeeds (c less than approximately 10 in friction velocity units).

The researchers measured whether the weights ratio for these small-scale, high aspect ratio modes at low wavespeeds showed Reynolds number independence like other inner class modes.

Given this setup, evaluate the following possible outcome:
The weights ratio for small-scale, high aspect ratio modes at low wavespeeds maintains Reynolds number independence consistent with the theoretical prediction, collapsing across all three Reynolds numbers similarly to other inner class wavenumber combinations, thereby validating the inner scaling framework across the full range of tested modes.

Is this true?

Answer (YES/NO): NO